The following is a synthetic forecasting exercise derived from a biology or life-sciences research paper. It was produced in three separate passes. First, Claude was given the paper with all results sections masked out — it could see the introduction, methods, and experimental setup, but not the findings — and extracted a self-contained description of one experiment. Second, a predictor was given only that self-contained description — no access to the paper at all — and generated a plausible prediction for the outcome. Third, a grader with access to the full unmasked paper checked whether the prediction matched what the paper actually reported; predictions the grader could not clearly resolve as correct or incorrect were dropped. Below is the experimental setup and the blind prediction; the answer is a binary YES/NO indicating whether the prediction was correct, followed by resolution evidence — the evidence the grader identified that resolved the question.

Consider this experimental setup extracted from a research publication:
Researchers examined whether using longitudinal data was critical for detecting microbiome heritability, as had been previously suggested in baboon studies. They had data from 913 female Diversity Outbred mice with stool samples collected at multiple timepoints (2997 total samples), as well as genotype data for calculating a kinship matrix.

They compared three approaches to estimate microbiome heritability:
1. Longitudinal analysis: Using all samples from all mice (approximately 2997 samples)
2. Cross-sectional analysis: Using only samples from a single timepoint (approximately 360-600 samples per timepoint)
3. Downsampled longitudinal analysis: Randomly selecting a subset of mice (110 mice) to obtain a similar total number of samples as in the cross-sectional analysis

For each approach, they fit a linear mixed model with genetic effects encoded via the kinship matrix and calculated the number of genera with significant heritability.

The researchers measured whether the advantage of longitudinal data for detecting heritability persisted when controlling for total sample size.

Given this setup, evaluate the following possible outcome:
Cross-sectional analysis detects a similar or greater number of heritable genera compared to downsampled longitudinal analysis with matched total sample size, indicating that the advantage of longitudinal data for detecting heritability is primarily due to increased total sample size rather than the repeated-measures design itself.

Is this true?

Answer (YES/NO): YES